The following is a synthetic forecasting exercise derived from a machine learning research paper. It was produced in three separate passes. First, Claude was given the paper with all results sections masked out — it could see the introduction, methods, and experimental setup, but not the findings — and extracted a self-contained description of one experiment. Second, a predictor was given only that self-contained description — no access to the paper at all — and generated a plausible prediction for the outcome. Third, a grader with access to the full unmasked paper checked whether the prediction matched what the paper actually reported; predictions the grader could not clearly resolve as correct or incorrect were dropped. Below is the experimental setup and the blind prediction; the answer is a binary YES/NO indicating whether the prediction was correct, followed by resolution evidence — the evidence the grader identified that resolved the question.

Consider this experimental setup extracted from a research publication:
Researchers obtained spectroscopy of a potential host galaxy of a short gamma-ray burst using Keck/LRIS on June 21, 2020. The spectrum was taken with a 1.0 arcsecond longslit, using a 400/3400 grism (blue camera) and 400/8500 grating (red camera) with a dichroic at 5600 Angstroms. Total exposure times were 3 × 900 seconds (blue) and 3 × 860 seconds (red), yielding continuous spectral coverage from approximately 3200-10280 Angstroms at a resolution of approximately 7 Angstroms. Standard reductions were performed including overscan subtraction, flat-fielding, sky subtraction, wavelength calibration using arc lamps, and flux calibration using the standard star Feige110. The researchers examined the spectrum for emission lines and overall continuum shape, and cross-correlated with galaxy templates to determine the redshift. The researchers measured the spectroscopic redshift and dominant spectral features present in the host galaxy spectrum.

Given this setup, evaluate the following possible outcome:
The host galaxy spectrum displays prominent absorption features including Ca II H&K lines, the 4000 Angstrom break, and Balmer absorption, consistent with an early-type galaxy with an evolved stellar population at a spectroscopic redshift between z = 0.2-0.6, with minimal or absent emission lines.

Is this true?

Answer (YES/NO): NO